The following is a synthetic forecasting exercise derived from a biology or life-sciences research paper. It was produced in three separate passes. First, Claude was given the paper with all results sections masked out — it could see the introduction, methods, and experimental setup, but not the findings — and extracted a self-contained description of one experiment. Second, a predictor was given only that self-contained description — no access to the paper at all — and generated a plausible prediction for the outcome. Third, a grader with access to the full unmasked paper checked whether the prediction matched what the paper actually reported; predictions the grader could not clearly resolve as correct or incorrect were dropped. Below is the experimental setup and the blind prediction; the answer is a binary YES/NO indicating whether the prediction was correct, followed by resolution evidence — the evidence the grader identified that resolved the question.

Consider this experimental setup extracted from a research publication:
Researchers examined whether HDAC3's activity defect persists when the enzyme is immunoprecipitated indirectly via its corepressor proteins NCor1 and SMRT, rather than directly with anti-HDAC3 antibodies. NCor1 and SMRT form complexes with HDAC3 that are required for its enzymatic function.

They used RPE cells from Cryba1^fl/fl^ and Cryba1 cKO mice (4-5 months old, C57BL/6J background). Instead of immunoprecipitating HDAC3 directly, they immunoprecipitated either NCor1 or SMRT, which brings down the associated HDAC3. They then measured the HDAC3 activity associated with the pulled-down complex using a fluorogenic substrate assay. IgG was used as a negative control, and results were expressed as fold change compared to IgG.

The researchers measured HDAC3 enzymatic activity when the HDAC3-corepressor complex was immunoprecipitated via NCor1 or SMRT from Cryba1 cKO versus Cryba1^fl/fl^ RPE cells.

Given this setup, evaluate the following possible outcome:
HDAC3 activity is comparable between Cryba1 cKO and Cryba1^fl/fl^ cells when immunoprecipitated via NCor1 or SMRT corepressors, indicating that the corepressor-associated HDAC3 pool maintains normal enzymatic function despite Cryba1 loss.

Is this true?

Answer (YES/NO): NO